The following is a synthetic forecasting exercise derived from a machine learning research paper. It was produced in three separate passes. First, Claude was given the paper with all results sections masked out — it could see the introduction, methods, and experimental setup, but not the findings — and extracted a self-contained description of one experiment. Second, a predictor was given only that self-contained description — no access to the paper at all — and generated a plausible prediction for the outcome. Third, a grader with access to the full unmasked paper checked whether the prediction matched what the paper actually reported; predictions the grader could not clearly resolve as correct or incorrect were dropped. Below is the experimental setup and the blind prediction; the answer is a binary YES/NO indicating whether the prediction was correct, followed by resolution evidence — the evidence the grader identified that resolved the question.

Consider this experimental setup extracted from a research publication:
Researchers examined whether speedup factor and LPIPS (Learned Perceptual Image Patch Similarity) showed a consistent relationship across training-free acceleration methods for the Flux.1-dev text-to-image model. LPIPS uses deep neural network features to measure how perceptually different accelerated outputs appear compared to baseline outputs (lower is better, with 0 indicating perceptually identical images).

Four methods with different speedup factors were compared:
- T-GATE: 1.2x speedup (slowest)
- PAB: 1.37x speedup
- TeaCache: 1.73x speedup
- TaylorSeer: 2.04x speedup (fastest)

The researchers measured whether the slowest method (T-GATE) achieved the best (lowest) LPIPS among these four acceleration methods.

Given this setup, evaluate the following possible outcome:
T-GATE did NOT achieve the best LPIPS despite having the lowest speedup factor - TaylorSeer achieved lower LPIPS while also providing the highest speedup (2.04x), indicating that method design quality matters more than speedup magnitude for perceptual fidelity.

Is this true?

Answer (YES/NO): NO